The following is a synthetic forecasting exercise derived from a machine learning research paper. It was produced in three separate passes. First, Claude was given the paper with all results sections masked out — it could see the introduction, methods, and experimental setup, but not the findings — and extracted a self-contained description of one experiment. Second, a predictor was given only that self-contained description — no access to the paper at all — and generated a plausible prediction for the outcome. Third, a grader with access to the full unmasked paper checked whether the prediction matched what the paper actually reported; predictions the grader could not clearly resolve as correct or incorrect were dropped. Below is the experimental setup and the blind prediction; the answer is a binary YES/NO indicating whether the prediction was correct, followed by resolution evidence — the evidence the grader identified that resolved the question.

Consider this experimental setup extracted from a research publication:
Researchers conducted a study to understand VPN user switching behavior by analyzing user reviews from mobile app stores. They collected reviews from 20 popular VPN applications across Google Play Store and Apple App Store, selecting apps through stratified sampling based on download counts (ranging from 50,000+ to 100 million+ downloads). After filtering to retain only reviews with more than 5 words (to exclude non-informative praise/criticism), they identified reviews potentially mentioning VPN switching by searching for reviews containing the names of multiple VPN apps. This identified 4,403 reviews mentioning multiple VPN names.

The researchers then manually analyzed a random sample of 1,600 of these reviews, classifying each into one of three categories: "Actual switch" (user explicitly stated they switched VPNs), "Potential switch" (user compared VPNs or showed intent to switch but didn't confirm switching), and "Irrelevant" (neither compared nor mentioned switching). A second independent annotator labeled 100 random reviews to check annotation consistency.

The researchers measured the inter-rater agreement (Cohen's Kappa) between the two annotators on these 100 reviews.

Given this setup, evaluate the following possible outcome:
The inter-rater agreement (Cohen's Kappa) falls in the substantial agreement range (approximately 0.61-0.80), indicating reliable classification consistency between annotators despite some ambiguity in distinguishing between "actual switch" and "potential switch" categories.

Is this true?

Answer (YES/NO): YES